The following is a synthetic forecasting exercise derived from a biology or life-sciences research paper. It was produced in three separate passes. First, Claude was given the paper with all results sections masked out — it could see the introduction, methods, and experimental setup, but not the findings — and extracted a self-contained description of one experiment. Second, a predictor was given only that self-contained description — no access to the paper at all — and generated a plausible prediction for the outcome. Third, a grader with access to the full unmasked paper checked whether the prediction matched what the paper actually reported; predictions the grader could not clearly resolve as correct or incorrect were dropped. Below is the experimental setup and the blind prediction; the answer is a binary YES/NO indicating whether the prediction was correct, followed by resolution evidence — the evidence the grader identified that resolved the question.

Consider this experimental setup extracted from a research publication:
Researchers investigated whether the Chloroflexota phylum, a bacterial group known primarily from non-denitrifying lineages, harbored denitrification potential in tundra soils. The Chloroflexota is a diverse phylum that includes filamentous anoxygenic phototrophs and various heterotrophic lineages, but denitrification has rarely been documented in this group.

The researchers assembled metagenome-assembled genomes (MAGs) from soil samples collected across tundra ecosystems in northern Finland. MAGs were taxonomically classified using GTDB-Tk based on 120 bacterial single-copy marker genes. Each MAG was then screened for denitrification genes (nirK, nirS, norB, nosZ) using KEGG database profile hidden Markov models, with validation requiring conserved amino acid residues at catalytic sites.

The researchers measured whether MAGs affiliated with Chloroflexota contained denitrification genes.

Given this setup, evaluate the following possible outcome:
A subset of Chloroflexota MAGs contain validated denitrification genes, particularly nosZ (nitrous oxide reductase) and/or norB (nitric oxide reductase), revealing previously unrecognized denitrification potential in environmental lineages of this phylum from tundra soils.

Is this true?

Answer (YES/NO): NO